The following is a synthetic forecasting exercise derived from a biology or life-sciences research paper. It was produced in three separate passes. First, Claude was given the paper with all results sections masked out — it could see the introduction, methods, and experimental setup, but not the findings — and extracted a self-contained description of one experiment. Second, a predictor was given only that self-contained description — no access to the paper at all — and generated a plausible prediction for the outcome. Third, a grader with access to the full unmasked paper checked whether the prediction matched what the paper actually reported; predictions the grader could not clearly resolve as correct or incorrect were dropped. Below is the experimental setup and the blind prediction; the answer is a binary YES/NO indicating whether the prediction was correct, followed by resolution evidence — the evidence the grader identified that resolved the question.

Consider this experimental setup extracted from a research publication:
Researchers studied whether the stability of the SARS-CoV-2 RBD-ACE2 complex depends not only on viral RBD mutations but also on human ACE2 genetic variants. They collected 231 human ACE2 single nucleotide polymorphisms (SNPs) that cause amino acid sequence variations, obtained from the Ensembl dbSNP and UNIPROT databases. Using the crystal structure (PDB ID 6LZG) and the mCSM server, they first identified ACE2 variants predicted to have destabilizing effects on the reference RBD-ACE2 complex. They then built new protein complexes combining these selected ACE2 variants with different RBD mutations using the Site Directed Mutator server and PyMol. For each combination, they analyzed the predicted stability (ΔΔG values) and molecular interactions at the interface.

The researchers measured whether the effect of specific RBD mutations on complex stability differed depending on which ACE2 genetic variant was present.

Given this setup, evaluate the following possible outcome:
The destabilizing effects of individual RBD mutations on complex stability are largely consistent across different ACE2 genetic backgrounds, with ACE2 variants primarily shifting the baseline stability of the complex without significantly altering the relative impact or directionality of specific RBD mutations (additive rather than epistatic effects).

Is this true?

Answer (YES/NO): NO